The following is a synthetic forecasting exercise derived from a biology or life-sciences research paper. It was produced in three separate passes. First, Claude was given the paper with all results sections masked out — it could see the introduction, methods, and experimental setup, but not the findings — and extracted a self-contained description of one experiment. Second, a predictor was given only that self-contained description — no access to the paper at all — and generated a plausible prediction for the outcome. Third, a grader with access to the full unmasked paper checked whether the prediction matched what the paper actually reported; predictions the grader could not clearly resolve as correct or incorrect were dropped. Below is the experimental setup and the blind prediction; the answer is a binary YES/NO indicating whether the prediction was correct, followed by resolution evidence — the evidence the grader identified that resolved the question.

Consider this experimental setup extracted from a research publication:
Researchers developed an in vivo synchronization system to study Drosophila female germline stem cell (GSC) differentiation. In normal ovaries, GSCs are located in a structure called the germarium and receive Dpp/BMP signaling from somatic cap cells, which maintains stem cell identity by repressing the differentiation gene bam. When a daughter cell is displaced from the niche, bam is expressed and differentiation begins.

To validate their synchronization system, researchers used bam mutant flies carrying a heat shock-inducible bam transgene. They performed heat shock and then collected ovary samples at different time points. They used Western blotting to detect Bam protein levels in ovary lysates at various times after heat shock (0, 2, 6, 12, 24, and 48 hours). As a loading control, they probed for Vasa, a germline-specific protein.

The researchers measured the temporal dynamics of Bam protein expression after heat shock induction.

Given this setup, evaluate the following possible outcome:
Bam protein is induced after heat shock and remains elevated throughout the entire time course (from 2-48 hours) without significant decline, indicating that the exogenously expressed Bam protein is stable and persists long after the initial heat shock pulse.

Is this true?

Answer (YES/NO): NO